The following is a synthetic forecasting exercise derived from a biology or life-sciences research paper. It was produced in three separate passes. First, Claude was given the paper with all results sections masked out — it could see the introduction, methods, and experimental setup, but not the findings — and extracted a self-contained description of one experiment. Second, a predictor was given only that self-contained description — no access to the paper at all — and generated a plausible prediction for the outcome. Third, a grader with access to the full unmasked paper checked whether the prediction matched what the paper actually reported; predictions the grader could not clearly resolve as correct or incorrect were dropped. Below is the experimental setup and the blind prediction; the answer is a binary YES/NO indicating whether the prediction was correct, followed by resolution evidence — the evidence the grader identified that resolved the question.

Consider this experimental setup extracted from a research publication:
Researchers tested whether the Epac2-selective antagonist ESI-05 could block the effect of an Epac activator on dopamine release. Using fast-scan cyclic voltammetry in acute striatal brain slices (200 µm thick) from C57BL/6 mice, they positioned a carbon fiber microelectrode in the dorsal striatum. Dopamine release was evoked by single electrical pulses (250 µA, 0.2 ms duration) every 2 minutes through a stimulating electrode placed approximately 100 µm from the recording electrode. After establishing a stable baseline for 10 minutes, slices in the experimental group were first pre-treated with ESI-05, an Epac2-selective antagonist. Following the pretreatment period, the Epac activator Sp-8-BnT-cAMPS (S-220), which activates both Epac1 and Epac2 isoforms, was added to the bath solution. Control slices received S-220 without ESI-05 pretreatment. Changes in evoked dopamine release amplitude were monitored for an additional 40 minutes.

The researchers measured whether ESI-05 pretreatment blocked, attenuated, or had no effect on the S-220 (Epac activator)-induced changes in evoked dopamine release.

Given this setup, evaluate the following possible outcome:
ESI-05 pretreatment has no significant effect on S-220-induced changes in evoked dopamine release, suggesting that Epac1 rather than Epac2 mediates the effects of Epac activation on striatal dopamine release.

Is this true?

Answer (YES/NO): NO